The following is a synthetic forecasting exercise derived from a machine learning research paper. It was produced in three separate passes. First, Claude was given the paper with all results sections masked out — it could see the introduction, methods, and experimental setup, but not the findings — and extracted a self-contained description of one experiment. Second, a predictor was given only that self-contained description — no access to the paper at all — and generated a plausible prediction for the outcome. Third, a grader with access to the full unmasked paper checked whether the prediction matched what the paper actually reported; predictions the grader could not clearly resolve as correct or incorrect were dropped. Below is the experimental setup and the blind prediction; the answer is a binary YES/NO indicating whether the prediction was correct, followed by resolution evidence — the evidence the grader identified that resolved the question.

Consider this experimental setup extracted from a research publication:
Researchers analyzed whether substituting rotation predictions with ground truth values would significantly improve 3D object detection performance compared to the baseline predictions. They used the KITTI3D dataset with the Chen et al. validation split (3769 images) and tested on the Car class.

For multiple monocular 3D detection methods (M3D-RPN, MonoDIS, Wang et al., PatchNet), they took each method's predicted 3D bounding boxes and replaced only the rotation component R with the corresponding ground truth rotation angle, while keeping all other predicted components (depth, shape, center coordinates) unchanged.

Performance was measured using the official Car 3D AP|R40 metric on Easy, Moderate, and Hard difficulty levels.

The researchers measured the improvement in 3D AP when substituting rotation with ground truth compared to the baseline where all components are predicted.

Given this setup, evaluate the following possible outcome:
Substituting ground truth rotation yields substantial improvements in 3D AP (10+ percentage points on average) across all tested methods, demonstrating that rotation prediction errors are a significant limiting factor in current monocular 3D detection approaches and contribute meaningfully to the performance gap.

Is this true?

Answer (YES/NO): NO